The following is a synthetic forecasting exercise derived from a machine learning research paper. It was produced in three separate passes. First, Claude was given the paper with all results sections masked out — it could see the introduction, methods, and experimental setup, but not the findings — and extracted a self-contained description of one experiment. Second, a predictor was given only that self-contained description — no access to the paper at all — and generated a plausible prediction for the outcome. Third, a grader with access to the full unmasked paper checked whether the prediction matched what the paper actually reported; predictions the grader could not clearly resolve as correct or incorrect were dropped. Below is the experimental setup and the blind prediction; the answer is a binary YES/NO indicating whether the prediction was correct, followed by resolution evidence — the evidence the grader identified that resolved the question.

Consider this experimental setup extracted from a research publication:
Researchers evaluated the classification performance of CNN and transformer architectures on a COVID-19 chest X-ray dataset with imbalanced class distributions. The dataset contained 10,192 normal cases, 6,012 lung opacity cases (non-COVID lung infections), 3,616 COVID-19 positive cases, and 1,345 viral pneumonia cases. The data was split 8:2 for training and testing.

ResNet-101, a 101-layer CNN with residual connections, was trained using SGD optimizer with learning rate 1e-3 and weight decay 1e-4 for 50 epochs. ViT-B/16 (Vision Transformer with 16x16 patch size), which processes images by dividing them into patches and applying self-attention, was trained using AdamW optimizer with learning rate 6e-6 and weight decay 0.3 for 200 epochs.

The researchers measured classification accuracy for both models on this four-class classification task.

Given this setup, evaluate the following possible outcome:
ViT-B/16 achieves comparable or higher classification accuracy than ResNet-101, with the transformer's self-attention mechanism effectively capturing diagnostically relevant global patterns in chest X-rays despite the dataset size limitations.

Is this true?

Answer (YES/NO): NO